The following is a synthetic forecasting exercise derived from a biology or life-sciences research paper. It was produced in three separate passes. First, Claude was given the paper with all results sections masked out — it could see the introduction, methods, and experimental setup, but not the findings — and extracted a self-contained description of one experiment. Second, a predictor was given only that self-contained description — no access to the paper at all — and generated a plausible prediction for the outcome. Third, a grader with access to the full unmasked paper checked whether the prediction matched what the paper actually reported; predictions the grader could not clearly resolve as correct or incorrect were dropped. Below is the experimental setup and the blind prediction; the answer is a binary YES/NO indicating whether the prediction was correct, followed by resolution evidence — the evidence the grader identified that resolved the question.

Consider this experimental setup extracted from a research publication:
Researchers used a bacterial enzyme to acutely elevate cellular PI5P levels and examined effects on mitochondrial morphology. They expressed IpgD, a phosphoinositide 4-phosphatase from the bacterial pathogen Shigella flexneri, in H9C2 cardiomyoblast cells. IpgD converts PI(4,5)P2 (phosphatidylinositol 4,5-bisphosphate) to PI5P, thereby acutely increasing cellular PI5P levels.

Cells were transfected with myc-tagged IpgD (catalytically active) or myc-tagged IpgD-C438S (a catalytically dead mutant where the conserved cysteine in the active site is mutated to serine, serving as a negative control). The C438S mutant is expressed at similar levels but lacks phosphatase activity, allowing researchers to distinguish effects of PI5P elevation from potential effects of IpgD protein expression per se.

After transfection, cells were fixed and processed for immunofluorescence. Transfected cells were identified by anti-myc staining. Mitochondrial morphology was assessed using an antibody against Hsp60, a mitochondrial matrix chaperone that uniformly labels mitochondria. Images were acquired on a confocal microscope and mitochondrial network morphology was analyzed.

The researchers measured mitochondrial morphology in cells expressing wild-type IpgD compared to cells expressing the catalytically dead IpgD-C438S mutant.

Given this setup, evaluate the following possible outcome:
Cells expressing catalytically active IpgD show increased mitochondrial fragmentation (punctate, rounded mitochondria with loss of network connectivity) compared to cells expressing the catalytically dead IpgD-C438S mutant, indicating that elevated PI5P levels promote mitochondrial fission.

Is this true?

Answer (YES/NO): YES